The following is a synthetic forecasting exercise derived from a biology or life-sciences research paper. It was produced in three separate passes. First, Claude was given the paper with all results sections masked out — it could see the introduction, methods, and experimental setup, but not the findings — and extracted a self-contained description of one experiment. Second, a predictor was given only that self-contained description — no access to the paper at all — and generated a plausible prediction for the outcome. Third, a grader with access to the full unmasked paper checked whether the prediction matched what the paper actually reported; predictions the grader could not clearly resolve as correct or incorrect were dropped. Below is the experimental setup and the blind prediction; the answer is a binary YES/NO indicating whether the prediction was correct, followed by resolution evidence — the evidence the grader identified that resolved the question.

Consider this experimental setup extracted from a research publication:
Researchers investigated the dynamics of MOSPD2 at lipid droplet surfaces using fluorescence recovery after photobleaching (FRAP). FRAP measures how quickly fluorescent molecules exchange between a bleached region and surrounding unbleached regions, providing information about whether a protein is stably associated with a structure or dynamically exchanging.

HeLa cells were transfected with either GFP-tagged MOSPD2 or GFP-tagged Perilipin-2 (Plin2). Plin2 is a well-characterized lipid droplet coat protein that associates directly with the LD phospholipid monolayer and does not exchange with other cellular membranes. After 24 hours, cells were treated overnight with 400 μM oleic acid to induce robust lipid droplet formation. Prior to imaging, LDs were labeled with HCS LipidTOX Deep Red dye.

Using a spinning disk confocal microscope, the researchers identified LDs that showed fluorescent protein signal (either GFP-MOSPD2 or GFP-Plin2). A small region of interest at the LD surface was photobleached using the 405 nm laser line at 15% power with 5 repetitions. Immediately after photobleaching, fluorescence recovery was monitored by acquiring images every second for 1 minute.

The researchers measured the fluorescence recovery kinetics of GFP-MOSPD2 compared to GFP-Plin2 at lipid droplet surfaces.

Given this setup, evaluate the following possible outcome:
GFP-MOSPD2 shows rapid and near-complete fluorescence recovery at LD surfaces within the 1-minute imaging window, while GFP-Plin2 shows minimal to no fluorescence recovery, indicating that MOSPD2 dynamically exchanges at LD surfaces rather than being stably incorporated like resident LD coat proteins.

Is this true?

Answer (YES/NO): NO